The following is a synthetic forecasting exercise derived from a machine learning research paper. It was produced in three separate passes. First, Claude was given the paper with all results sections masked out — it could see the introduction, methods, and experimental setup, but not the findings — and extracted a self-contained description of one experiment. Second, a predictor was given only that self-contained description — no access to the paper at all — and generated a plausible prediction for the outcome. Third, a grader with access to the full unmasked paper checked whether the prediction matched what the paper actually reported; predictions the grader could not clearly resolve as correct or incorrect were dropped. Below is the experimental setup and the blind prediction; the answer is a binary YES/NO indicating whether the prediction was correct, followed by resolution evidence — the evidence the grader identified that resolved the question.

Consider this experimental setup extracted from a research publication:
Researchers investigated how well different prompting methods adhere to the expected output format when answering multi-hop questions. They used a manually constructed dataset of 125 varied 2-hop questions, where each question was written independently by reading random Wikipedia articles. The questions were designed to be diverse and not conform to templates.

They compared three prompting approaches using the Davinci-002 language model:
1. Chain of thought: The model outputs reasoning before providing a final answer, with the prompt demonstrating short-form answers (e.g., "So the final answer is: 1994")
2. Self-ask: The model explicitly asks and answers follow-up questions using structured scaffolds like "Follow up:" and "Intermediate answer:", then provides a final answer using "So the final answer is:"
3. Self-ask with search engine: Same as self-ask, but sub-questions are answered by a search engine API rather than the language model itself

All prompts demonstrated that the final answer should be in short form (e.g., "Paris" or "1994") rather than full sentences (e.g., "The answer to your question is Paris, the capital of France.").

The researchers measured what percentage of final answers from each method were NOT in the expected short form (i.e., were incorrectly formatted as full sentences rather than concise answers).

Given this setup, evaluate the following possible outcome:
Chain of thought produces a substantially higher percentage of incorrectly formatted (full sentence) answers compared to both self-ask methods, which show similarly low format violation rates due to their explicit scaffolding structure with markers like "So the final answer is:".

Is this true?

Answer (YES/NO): NO